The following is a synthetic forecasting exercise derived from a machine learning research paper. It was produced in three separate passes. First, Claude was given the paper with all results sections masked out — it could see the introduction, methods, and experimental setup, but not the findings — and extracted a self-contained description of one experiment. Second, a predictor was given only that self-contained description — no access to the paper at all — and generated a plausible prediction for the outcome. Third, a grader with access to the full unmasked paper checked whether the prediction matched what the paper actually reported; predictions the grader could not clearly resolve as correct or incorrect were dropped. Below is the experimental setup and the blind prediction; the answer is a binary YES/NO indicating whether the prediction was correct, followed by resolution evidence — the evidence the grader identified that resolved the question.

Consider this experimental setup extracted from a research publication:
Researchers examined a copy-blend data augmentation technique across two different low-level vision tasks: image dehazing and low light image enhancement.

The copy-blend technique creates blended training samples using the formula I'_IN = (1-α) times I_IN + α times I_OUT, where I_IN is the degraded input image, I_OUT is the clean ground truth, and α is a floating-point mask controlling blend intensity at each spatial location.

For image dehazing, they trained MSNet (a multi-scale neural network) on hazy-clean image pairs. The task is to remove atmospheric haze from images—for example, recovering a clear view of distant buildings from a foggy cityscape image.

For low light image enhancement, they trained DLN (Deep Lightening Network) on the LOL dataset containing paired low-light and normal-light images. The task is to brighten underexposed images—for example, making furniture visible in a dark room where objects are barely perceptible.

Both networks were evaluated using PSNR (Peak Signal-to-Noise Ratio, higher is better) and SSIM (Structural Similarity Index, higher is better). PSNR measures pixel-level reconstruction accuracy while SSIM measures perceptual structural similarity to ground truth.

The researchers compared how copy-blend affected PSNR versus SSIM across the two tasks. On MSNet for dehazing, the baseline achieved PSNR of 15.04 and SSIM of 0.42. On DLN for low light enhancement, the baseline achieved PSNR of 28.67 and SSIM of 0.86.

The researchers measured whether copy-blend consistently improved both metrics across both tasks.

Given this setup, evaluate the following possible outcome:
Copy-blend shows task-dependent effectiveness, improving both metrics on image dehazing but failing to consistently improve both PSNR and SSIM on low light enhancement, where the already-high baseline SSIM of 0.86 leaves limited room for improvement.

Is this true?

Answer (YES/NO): NO